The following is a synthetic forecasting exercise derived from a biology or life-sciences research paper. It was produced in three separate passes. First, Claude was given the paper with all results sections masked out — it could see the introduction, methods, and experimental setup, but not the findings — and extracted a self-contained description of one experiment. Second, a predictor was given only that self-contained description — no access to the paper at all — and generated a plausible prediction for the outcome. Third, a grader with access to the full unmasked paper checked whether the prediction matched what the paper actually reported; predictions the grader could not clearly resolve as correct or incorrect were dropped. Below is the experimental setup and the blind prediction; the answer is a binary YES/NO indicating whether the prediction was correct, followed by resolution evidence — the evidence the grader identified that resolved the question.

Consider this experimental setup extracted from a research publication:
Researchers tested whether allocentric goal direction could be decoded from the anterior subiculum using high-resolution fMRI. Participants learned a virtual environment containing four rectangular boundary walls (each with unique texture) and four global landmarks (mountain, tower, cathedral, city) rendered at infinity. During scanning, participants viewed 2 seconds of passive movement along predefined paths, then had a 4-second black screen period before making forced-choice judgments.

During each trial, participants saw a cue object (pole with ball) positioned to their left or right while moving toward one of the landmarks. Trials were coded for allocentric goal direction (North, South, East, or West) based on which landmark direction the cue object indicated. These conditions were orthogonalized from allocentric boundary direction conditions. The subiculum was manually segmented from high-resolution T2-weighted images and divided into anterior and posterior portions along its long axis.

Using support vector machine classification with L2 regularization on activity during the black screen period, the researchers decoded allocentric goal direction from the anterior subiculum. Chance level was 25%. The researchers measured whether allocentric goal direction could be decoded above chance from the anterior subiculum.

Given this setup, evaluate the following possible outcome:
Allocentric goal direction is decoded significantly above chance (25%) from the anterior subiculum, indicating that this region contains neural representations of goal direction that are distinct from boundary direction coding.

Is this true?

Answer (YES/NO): YES